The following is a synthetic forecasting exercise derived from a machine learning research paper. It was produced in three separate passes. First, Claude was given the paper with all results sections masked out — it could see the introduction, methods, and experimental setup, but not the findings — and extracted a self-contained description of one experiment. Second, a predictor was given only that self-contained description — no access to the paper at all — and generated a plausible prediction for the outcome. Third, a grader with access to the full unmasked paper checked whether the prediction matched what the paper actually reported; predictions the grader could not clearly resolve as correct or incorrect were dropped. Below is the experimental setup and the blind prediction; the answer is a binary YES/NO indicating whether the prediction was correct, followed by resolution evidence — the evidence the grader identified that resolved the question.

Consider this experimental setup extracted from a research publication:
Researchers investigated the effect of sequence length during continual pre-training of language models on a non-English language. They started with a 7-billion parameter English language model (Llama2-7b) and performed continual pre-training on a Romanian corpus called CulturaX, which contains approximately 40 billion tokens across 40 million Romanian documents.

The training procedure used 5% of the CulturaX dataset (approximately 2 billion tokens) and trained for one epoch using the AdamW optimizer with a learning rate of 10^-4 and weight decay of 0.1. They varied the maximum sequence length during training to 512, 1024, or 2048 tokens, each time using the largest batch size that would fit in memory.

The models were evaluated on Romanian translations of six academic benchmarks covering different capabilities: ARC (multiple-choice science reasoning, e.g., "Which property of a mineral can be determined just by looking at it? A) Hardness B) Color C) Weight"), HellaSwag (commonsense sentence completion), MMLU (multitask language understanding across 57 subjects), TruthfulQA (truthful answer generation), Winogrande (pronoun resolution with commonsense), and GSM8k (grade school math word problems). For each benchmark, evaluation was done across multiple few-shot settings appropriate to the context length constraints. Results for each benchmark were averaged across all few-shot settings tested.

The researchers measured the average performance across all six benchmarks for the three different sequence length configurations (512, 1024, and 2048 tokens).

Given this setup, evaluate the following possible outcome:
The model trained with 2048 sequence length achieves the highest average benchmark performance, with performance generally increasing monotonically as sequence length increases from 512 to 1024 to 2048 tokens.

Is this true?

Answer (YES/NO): YES